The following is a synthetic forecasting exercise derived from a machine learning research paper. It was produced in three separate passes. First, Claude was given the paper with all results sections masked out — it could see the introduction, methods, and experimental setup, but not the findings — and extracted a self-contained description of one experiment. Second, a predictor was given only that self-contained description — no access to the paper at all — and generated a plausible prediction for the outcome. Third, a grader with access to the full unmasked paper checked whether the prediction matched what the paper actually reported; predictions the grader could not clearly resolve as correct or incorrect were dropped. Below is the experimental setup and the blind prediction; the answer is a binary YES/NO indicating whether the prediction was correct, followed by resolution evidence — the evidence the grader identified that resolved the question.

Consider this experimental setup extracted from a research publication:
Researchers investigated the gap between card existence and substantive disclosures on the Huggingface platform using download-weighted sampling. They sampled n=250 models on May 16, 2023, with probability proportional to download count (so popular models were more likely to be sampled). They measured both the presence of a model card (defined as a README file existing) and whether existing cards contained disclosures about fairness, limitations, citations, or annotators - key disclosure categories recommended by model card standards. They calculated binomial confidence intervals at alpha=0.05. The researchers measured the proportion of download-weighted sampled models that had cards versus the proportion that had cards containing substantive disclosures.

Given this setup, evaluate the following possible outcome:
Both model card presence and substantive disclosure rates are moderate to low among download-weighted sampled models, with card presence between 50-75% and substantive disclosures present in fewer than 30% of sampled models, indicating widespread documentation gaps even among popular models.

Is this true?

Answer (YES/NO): NO